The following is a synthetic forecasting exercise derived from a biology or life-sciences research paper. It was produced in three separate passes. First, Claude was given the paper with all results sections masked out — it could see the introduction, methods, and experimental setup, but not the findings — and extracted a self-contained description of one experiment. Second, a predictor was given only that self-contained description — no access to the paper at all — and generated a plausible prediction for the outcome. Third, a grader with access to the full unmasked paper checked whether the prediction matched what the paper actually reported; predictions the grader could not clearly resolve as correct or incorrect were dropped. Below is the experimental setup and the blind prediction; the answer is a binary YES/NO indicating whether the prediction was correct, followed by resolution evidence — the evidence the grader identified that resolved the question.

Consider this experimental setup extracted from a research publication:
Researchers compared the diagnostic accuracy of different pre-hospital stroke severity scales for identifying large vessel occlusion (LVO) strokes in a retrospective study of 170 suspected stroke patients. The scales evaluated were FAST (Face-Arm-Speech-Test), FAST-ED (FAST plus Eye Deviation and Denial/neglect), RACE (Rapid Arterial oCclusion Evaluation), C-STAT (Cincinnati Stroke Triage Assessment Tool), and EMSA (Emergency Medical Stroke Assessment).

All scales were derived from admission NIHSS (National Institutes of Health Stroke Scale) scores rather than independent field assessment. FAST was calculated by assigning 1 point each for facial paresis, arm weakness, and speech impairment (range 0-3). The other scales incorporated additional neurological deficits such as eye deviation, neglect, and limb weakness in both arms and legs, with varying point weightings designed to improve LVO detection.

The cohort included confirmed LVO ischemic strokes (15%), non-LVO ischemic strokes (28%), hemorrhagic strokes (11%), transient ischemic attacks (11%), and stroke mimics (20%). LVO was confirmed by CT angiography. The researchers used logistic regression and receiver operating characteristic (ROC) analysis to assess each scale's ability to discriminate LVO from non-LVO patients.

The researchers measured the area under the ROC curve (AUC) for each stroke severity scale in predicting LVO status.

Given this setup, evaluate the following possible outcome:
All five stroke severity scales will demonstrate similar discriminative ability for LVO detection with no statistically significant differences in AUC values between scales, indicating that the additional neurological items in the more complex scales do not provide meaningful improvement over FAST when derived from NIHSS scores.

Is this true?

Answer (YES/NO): NO